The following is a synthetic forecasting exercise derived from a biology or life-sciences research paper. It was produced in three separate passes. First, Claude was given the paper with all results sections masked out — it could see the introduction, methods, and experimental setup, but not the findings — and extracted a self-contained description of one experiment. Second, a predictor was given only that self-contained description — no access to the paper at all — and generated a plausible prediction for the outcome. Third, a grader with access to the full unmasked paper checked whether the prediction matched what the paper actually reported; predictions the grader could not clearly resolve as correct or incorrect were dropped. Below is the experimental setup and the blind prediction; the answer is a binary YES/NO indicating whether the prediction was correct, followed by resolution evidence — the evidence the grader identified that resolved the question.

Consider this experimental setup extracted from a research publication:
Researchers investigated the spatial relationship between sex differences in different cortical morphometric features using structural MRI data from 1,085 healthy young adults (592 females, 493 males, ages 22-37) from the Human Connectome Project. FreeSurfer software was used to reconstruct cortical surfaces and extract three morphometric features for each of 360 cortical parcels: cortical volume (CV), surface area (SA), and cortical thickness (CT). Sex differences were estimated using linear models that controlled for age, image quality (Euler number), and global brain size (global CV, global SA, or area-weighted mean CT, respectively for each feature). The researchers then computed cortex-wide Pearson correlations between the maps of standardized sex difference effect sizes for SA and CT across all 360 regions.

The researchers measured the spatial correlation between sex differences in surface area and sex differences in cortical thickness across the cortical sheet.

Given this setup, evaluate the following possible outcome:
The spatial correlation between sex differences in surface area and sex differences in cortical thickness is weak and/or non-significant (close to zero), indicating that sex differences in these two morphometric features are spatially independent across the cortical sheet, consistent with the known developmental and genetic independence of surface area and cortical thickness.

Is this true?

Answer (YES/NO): YES